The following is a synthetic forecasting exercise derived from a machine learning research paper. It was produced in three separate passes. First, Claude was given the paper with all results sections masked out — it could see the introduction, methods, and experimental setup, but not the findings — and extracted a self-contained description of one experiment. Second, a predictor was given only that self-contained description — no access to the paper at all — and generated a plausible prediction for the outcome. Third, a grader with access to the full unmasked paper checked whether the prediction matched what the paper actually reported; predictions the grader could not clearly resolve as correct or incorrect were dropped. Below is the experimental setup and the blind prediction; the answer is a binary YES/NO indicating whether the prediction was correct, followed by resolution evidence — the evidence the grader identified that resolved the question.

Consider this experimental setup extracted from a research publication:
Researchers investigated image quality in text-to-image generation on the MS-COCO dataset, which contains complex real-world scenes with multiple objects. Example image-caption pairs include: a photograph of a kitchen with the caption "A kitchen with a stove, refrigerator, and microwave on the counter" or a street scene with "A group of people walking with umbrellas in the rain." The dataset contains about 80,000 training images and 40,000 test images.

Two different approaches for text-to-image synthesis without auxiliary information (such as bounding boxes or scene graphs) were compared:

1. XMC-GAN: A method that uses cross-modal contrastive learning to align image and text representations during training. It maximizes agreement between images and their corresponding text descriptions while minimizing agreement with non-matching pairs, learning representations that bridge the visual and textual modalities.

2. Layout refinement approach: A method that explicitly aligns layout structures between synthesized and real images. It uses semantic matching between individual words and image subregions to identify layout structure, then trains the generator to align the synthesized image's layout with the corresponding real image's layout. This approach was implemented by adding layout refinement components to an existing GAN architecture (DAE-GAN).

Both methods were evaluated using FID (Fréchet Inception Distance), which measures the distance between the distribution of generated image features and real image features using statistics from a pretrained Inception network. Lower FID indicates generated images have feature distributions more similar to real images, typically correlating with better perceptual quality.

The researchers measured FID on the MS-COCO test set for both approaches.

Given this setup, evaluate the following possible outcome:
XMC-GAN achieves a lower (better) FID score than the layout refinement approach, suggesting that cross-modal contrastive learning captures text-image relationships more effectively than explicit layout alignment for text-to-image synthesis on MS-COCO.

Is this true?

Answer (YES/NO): YES